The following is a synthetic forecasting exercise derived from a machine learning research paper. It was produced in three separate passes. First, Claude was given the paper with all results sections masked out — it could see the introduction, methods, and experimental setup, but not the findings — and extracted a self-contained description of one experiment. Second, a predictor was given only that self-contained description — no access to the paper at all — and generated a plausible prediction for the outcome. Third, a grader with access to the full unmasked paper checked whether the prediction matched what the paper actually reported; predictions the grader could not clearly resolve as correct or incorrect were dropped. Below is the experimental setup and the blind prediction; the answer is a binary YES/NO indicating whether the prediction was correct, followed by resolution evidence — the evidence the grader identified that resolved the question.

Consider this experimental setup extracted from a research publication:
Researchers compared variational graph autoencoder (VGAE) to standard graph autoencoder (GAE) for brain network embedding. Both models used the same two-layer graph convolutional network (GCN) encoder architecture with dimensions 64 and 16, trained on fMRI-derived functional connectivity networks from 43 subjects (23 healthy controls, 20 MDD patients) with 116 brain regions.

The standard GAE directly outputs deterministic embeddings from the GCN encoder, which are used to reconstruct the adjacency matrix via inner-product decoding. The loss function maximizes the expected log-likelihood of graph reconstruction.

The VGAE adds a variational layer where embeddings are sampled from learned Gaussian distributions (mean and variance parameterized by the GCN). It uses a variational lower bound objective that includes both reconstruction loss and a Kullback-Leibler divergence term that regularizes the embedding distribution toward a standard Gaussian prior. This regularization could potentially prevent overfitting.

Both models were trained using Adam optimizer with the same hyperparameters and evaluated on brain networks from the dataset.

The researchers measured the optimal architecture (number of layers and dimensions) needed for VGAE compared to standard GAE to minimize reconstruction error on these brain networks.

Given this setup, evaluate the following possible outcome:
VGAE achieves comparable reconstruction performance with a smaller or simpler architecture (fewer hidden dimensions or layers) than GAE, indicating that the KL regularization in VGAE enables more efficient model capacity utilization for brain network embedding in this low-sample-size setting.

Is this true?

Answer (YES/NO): NO